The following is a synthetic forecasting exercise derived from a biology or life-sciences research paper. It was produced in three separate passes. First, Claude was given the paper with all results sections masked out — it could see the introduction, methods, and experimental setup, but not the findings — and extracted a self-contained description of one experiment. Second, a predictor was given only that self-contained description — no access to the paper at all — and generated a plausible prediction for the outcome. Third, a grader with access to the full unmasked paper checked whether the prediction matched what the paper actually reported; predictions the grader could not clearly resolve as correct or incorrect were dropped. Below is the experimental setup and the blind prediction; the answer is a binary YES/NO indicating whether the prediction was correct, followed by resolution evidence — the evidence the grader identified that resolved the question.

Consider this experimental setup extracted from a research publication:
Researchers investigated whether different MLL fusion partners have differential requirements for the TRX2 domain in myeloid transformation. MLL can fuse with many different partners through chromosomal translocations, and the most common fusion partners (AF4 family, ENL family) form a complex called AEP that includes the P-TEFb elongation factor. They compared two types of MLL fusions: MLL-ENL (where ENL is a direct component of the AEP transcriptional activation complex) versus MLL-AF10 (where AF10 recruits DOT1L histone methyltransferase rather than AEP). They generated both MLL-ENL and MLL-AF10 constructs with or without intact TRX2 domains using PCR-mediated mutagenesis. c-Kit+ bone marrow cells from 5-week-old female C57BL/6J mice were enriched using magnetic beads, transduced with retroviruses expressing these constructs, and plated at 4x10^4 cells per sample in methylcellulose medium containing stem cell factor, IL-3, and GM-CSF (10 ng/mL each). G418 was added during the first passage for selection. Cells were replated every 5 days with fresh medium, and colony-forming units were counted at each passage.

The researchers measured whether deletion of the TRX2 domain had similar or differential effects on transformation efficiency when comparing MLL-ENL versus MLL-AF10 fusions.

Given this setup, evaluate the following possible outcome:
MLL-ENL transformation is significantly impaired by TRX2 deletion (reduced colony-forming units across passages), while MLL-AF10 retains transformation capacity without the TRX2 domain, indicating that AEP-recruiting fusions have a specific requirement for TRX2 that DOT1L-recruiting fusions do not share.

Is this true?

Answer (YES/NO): NO